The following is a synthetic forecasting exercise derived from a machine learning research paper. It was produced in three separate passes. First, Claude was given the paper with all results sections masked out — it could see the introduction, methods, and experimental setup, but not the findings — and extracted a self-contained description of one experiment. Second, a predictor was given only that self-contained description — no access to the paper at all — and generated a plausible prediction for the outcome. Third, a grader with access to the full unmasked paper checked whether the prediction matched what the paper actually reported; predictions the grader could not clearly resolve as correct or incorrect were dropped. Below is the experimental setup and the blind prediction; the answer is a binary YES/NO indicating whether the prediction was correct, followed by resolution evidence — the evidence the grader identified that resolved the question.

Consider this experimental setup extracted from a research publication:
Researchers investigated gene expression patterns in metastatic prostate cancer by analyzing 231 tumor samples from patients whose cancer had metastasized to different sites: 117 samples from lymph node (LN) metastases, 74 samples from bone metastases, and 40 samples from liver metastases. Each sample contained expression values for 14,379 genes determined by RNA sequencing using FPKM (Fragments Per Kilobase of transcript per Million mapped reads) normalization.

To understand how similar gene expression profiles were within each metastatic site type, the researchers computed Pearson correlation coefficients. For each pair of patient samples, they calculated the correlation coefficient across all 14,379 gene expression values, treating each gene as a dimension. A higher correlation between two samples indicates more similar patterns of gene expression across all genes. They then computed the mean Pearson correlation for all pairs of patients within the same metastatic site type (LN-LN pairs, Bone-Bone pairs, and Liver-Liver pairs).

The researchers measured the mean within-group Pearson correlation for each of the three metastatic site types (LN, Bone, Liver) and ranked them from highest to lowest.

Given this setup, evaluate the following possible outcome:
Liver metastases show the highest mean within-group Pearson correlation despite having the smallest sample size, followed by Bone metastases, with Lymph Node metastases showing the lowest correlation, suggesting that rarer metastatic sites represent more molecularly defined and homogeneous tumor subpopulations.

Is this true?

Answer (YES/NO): NO